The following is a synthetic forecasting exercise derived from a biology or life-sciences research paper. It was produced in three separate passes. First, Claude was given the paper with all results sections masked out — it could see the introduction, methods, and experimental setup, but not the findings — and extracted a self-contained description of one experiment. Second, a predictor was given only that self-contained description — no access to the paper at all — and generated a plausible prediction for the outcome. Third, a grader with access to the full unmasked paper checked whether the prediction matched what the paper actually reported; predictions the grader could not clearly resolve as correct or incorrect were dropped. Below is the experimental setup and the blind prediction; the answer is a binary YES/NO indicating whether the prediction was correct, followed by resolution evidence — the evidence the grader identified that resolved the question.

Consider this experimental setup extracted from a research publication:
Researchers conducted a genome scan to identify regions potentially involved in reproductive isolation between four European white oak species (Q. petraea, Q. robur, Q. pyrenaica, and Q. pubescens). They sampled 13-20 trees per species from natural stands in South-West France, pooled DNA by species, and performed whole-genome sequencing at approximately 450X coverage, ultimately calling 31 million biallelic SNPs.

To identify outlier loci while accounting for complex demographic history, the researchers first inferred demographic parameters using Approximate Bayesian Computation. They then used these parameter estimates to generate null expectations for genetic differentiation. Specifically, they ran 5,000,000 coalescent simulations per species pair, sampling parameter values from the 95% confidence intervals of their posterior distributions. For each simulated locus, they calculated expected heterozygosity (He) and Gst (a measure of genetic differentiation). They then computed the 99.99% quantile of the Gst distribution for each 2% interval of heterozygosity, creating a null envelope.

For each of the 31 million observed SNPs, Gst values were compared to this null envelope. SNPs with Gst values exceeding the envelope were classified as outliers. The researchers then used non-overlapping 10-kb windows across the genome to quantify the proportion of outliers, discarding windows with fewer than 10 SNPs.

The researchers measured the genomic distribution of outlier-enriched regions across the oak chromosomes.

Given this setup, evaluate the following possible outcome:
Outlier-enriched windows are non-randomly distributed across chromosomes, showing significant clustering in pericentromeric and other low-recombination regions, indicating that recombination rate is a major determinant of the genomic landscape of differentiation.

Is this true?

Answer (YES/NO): NO